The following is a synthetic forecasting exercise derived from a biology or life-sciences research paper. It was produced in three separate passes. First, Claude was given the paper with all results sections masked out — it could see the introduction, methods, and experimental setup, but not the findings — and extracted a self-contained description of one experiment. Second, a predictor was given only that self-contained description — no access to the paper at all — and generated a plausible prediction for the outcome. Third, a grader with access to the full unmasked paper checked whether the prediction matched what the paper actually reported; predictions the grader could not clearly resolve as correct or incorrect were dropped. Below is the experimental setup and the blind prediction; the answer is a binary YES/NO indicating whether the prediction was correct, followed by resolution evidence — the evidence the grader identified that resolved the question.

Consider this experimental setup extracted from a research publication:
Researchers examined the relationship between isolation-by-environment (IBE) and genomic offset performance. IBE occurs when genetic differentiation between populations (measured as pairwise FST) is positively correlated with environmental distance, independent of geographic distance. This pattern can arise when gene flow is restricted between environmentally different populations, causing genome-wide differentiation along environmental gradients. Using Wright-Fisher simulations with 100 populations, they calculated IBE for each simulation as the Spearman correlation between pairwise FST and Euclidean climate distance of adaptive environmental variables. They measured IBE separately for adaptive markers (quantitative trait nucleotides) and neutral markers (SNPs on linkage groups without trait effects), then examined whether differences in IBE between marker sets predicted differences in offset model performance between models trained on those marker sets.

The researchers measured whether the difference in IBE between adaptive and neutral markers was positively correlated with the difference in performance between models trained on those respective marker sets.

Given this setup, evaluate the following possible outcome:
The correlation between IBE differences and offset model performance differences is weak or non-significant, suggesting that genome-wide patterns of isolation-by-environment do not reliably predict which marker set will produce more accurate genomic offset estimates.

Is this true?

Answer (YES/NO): YES